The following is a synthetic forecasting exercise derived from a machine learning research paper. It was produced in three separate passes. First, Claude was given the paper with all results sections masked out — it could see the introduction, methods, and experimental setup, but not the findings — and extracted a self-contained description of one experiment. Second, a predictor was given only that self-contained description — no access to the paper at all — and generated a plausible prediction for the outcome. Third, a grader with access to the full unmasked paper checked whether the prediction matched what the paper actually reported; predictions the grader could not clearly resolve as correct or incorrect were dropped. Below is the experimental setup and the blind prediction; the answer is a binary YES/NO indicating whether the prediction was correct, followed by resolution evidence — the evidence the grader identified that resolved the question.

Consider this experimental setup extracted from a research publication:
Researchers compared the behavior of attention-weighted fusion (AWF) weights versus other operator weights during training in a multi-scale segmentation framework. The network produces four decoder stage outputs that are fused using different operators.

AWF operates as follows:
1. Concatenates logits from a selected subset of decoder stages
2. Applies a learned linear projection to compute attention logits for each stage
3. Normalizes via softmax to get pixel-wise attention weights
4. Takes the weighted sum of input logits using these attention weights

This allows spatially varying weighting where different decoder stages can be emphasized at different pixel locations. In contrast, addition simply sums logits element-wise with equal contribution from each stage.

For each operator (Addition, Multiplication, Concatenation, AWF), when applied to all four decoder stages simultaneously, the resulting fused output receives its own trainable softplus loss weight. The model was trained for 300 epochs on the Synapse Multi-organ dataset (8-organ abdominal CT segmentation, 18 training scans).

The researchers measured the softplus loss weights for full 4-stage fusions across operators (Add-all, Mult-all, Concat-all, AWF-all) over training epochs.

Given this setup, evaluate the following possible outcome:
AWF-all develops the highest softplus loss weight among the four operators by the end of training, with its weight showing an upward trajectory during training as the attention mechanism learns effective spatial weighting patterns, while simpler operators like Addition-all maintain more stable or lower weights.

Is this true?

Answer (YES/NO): NO